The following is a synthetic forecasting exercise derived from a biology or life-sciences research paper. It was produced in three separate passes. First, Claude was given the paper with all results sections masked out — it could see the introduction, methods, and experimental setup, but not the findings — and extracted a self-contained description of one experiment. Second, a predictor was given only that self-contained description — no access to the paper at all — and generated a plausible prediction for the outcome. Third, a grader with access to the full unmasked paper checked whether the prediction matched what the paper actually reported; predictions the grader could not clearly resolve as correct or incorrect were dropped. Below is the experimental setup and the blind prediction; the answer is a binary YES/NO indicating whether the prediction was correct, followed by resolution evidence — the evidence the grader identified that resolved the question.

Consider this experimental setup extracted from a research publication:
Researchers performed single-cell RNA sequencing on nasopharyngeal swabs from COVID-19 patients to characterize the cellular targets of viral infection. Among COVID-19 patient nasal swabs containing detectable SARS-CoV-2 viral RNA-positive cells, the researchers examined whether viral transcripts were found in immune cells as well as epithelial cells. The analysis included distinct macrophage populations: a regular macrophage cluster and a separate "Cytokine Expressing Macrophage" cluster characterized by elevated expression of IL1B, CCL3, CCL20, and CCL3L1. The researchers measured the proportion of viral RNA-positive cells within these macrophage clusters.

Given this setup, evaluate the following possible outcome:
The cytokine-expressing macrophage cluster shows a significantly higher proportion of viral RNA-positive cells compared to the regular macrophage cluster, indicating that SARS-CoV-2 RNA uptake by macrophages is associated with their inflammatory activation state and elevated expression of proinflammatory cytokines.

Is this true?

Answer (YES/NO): NO